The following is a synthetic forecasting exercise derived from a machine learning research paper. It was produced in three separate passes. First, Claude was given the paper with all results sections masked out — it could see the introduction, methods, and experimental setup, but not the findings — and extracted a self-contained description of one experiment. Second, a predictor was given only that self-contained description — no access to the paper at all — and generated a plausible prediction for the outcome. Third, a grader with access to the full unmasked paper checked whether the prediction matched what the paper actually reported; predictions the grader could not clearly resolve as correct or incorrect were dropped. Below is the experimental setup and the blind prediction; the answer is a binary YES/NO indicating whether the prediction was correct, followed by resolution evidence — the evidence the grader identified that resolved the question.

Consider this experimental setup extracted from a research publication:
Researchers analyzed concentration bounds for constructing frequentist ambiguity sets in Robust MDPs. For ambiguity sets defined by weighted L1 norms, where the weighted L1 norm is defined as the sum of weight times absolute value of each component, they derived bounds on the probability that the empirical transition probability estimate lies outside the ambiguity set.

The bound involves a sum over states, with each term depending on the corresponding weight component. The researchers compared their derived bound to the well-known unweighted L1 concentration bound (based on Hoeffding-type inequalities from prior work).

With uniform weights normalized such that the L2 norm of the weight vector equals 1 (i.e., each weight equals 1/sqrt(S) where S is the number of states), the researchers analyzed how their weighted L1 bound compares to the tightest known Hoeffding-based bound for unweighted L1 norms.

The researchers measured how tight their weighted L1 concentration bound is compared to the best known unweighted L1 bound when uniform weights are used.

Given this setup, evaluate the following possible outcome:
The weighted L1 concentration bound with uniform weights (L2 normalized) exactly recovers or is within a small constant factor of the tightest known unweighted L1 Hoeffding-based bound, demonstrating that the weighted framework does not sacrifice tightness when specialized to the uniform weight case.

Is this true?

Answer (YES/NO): YES